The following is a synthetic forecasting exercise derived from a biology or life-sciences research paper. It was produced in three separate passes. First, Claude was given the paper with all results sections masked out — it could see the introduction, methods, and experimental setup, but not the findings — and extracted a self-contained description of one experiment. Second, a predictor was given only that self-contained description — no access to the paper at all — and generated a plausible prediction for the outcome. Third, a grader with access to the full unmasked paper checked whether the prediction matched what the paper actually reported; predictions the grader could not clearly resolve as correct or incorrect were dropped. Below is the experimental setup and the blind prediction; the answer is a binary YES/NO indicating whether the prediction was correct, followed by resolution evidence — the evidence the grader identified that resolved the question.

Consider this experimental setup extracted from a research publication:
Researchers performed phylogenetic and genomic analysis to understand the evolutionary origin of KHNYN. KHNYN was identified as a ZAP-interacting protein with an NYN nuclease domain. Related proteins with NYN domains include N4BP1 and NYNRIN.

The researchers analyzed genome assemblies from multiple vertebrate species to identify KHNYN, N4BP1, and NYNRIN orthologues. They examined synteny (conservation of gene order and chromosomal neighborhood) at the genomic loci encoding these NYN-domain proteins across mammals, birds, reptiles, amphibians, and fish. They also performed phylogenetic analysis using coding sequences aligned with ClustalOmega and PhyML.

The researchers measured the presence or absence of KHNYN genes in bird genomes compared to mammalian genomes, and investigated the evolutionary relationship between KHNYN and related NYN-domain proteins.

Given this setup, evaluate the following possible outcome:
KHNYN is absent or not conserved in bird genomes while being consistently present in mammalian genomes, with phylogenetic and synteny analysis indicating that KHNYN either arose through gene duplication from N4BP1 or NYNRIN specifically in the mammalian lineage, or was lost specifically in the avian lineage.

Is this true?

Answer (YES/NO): YES